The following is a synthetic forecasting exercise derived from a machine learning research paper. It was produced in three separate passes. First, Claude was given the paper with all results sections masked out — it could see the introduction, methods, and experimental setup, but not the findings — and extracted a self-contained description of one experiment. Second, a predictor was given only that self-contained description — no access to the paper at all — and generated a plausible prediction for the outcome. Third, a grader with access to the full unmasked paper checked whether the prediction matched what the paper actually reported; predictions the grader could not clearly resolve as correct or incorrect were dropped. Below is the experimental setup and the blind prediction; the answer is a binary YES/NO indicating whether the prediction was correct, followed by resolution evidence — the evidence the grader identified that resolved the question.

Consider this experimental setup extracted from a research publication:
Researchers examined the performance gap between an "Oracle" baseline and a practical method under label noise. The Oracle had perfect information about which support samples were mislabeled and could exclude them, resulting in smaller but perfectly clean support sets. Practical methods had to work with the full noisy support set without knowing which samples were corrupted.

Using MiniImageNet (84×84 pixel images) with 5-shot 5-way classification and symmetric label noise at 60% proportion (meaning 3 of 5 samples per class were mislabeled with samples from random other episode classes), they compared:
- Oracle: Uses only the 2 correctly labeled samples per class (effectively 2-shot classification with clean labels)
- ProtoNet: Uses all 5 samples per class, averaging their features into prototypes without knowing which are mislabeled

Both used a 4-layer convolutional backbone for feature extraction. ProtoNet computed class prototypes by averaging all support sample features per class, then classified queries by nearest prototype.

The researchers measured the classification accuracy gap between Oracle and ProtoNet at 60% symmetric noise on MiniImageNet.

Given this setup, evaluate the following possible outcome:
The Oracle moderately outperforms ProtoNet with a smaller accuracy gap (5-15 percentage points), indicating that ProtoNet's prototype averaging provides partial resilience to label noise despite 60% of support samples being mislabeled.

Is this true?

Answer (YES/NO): NO